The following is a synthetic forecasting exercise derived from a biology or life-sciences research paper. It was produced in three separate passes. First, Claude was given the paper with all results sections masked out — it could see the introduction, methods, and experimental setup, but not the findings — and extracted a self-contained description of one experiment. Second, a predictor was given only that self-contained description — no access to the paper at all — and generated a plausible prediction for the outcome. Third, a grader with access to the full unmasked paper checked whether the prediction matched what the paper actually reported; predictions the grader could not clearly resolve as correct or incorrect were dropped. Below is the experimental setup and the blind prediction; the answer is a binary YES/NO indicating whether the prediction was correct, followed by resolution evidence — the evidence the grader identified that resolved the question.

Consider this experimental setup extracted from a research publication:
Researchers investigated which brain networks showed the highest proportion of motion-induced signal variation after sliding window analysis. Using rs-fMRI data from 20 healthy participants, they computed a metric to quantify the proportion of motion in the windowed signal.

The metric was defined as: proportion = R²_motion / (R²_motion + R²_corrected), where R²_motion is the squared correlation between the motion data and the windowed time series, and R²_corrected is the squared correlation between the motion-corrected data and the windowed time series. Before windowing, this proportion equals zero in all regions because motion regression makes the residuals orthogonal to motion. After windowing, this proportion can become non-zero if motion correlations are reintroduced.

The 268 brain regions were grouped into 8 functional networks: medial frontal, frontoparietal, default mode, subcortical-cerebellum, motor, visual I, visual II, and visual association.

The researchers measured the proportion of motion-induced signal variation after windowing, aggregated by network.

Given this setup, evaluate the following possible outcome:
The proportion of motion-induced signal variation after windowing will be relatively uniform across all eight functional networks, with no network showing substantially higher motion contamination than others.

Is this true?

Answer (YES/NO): NO